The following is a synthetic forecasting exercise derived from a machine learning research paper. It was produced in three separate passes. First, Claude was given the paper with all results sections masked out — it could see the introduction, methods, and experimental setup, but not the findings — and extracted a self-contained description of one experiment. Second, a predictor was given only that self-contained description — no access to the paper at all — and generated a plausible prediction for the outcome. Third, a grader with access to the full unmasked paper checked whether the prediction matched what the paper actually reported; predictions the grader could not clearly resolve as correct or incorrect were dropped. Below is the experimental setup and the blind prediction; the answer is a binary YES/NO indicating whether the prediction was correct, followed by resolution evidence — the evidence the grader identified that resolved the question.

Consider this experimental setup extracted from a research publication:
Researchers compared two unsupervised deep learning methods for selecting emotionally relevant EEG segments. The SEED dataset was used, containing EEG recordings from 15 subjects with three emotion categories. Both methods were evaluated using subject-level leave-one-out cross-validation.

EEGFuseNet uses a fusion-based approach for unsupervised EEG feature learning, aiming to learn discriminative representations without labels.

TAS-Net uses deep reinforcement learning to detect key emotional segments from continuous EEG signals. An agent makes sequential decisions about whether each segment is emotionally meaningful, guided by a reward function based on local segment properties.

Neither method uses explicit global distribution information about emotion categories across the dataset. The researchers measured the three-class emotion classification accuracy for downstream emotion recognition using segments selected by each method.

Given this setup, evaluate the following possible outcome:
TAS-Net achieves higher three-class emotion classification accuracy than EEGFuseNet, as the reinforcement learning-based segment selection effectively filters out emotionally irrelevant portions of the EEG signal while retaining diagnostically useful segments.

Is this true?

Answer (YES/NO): YES